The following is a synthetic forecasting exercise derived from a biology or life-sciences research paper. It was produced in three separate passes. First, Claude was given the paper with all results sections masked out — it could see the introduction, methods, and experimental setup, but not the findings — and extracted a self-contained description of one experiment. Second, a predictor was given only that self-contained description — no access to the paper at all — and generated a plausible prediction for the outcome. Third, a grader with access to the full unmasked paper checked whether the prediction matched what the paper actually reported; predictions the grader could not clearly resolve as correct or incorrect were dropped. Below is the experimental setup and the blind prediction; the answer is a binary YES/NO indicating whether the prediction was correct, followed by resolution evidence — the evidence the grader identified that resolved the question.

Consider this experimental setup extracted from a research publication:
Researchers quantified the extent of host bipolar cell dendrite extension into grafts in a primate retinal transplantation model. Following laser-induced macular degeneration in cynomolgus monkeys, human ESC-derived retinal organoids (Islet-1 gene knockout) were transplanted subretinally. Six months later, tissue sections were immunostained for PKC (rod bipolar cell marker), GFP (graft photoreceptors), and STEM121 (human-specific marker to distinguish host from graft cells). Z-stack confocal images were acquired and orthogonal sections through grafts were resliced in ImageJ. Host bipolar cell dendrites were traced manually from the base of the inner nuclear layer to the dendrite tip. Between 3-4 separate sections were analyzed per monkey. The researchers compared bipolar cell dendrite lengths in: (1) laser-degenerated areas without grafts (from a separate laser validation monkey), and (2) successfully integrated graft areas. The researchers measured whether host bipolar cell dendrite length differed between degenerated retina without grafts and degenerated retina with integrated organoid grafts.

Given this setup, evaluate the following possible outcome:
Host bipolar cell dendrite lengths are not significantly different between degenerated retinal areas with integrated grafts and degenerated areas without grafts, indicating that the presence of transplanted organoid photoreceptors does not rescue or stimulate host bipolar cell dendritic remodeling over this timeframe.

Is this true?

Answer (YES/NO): NO